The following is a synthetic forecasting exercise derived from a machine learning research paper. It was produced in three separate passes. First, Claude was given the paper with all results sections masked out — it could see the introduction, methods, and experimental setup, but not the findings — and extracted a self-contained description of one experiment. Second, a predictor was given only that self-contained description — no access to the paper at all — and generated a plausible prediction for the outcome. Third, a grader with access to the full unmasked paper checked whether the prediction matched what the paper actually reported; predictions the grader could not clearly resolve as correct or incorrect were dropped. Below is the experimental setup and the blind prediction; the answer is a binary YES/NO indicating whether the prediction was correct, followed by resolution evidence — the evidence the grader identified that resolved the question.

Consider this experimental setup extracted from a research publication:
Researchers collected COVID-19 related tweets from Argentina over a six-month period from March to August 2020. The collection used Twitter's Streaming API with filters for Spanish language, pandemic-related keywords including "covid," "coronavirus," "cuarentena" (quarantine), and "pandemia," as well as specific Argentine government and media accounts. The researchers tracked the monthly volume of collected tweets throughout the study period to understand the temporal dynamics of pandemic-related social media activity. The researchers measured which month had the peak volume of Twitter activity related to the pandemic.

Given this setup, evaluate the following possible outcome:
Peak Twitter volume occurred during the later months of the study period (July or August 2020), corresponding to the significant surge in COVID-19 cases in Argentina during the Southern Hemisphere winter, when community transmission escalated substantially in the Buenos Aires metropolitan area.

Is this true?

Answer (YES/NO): NO